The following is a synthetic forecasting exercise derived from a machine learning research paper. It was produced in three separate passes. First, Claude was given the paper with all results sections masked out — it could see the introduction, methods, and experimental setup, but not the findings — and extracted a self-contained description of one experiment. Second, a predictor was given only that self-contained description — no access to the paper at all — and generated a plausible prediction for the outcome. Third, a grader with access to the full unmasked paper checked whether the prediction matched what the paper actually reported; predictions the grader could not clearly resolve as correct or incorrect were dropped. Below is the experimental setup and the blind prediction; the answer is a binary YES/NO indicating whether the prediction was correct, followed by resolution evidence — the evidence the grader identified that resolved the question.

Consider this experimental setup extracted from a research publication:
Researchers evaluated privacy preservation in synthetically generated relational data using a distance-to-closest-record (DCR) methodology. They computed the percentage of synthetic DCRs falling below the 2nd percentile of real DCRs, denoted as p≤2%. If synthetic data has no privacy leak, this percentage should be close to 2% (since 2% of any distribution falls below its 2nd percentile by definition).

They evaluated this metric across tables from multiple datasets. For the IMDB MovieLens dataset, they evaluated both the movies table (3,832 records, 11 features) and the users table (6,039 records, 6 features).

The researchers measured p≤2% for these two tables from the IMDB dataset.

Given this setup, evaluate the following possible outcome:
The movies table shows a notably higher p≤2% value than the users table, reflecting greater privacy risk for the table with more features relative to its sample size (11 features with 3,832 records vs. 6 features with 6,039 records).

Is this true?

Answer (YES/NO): NO